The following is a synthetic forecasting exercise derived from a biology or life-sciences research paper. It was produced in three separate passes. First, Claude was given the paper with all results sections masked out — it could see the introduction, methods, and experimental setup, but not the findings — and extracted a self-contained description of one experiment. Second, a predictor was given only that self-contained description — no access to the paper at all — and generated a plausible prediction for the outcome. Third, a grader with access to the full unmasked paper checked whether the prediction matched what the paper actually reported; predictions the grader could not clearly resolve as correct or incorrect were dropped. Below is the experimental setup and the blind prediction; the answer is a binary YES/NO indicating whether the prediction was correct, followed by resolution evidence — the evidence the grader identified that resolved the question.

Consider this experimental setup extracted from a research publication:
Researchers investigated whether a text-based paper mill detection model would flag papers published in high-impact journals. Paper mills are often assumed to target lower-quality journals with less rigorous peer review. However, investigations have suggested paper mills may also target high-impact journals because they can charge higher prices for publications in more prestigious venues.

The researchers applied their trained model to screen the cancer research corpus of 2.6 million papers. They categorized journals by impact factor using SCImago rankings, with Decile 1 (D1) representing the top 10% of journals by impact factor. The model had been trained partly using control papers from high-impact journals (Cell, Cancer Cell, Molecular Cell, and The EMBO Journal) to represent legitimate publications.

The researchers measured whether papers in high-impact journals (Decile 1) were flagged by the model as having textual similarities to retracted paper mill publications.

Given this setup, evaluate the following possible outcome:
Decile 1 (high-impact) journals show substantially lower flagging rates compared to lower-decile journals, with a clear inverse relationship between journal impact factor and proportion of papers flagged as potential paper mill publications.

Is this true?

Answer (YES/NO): NO